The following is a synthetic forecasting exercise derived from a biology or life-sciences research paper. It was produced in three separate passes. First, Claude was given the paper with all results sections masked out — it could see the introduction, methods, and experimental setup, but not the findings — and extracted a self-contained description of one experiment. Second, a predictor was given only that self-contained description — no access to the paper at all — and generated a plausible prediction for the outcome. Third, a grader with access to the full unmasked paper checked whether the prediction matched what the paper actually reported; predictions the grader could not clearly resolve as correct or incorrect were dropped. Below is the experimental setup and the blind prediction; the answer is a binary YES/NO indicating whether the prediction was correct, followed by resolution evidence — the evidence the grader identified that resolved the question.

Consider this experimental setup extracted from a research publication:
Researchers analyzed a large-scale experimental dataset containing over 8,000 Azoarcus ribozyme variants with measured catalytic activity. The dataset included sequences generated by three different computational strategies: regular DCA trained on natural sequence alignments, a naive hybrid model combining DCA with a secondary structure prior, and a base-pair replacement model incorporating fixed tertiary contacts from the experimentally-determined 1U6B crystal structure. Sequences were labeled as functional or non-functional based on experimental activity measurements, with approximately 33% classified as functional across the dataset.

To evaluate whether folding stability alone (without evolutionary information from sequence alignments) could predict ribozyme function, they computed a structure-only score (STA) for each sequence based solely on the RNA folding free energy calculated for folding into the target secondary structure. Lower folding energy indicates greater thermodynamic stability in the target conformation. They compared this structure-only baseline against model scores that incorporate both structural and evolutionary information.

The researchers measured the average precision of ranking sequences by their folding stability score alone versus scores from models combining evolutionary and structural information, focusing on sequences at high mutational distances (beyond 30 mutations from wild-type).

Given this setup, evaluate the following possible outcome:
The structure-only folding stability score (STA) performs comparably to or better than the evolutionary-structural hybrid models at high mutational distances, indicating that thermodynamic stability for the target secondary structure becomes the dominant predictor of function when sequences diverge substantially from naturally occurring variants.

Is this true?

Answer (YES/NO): NO